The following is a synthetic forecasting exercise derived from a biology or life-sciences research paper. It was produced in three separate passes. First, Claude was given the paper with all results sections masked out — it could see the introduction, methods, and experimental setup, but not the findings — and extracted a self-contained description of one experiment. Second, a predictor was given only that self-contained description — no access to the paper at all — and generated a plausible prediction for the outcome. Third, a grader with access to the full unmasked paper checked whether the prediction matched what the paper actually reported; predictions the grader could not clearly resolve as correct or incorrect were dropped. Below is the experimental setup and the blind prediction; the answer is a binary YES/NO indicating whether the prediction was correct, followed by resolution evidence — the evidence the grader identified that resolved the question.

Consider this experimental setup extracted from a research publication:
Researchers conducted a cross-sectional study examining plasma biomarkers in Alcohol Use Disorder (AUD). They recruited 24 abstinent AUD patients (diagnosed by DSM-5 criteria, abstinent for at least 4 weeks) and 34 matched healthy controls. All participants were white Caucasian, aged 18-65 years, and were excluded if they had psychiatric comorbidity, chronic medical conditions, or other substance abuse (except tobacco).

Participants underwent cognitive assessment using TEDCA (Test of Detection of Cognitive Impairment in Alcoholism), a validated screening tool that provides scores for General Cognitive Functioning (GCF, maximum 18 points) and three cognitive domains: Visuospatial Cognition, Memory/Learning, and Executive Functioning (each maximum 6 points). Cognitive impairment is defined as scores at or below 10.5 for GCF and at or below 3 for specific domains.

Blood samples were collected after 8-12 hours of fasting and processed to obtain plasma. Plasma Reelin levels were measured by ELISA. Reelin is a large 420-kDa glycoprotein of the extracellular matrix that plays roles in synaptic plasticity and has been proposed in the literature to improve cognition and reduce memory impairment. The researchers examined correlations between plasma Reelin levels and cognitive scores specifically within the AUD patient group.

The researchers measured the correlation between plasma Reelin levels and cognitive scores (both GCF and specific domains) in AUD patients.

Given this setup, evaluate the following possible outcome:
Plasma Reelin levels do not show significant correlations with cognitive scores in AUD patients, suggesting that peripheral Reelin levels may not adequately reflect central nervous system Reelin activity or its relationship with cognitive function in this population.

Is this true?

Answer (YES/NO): NO